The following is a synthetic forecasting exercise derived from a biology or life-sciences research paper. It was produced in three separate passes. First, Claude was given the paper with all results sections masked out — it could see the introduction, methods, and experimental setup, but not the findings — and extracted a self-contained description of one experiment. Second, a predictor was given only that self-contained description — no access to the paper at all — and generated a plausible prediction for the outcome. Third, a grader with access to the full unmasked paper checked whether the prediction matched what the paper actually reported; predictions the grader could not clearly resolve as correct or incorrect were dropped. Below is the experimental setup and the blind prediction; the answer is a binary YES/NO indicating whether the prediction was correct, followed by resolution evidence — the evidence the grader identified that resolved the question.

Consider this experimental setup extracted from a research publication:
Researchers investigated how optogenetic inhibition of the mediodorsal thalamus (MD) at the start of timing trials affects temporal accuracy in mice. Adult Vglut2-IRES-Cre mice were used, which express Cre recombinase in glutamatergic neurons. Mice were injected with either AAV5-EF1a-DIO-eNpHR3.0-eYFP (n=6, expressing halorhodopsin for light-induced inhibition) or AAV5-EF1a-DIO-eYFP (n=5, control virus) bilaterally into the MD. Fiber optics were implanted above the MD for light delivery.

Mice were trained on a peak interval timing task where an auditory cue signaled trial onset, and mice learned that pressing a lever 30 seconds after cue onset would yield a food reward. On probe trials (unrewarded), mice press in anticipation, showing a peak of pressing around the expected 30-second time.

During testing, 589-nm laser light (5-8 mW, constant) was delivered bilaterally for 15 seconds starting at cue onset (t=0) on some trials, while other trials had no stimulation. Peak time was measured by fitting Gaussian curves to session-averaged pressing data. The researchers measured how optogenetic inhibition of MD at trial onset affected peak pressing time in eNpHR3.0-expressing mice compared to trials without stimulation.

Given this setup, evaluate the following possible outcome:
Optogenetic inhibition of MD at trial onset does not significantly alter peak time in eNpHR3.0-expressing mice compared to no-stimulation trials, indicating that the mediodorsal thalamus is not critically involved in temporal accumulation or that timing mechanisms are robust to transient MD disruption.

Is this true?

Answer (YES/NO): NO